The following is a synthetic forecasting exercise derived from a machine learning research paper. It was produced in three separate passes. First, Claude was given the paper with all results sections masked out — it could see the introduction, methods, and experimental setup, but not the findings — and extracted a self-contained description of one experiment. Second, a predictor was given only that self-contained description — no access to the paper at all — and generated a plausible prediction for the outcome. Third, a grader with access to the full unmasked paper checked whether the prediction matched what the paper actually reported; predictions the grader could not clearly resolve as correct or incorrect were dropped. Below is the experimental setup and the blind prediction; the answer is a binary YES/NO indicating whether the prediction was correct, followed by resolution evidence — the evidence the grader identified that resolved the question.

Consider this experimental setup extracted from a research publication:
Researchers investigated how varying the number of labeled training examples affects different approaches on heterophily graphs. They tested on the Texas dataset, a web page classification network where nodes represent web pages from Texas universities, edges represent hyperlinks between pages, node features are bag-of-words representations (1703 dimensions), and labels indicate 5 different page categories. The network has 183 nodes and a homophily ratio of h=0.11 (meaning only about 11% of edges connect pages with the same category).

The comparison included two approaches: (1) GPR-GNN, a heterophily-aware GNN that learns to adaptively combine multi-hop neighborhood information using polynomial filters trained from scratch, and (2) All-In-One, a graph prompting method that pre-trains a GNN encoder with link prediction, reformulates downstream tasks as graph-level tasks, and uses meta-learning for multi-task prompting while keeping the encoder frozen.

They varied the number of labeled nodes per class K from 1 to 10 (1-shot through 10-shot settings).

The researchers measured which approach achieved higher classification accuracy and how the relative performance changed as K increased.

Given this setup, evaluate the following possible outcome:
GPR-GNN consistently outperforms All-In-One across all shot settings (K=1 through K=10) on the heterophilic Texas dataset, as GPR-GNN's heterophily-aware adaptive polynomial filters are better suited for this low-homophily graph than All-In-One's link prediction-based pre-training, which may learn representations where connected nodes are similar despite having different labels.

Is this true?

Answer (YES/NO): NO